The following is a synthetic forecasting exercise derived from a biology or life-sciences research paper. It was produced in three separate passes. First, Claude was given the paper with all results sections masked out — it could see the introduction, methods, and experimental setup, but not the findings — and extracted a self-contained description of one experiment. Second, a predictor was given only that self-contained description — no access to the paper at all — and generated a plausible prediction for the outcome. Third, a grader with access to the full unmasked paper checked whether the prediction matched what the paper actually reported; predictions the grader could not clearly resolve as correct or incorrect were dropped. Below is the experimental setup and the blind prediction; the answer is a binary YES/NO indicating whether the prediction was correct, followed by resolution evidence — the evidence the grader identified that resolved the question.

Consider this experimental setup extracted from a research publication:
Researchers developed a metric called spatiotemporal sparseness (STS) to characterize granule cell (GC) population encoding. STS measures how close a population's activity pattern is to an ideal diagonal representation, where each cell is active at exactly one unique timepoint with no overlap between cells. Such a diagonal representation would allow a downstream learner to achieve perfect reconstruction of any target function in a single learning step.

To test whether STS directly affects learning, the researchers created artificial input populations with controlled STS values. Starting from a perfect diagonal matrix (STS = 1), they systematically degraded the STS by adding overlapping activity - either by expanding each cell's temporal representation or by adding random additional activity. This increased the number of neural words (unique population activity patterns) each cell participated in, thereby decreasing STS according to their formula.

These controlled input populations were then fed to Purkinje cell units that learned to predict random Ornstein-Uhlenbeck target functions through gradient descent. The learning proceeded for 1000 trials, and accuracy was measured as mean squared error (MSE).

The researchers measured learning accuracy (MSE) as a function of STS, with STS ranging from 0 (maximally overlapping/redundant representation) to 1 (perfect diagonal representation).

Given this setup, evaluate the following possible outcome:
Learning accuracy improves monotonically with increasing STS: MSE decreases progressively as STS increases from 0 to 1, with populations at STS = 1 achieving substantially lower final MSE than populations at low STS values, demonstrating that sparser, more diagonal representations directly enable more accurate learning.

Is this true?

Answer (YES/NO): NO